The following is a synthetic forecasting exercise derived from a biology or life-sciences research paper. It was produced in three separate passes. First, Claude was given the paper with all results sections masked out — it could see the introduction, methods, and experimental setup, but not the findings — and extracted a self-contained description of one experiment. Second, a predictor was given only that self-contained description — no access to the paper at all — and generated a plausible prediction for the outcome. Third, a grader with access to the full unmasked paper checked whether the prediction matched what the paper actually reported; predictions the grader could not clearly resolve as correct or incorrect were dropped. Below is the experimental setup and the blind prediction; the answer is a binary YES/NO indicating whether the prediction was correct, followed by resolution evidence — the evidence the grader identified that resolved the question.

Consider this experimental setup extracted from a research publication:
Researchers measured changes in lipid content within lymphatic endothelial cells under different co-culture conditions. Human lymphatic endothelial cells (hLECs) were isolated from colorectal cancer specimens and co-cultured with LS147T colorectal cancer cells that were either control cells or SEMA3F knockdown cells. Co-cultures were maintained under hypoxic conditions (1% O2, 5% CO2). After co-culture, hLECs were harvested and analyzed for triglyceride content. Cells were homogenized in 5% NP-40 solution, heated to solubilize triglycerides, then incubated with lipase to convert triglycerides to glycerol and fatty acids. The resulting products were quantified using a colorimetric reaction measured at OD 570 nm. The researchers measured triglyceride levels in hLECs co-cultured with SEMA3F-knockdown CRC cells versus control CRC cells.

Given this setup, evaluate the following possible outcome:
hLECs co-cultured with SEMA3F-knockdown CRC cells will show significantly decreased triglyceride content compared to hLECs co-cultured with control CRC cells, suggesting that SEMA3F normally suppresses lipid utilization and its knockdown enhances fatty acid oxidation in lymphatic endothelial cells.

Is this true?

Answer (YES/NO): NO